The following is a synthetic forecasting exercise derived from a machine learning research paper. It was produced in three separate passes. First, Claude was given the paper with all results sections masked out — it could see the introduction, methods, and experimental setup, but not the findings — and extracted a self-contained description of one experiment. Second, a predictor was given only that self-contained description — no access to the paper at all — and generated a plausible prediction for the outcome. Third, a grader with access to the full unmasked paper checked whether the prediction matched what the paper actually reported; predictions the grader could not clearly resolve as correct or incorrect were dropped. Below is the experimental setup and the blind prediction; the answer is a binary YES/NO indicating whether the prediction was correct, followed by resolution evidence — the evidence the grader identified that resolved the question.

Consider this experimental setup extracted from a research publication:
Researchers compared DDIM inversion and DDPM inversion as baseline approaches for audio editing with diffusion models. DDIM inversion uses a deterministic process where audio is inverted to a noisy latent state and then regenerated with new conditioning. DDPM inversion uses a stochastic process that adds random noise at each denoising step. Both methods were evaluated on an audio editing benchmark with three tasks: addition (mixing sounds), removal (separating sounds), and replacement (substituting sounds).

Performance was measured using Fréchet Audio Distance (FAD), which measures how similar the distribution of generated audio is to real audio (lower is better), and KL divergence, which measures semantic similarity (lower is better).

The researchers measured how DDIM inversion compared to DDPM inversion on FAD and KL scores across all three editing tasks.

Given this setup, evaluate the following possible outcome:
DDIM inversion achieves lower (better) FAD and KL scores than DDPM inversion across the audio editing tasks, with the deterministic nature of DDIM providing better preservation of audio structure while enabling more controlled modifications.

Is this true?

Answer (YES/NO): YES